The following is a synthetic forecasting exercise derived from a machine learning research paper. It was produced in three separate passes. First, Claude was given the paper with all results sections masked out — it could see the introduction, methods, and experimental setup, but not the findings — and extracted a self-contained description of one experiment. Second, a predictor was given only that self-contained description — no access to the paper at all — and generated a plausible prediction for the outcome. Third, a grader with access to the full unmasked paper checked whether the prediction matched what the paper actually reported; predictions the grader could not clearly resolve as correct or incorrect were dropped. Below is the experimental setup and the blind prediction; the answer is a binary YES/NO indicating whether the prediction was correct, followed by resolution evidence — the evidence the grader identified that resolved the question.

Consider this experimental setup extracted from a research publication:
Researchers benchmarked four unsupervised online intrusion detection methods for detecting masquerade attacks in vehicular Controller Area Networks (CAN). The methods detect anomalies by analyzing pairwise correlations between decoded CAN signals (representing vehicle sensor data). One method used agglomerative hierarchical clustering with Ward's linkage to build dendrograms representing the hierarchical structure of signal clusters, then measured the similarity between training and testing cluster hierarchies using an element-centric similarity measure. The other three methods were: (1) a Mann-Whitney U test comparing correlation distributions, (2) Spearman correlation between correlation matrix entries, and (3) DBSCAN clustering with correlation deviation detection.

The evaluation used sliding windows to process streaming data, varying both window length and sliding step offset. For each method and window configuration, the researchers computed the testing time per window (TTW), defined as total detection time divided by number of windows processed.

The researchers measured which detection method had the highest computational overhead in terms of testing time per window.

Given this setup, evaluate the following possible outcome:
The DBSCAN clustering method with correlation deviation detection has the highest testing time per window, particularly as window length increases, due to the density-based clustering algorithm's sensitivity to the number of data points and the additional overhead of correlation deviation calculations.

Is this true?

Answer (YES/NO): NO